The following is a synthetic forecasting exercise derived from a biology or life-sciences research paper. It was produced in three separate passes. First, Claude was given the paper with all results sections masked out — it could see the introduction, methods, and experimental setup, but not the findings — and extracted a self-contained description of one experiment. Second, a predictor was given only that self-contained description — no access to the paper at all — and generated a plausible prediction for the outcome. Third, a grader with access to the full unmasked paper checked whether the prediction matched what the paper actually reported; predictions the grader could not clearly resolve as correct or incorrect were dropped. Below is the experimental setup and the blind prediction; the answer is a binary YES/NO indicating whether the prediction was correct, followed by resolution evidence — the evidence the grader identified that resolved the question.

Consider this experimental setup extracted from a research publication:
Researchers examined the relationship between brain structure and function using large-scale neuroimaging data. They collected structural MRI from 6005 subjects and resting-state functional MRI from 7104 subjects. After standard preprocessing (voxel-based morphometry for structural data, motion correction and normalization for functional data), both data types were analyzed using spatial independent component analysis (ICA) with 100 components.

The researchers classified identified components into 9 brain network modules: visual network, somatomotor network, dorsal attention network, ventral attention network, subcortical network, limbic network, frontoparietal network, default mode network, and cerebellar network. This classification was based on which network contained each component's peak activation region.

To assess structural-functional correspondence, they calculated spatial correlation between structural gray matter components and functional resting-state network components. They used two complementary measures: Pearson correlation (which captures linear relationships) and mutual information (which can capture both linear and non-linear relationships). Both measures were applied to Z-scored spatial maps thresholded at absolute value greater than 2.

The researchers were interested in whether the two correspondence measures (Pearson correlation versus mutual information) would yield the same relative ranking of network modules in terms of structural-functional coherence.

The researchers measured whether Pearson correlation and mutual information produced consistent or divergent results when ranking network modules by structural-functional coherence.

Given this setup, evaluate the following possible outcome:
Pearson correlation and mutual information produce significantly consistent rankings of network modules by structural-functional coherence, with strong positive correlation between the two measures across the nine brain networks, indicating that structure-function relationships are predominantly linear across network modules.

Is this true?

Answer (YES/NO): NO